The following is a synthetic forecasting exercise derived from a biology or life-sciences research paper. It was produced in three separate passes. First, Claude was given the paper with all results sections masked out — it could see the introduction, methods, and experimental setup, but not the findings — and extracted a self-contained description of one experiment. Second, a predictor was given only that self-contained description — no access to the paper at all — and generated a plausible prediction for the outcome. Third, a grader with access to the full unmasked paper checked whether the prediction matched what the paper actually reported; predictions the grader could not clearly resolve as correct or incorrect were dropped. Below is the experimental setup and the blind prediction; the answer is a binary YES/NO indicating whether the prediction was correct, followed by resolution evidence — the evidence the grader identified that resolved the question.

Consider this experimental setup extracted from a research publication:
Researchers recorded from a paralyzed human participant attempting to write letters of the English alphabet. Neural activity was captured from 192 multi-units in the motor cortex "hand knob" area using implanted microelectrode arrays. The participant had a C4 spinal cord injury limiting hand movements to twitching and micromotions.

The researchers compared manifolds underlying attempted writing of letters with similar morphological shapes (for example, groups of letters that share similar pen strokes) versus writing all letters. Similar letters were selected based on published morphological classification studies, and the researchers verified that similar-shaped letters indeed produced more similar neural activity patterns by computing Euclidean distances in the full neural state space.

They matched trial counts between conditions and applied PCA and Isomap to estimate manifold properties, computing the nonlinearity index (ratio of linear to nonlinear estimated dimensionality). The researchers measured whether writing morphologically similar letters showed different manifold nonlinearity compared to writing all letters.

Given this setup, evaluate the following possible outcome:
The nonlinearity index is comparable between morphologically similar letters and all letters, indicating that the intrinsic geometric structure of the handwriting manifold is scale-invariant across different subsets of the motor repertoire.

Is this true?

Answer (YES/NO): NO